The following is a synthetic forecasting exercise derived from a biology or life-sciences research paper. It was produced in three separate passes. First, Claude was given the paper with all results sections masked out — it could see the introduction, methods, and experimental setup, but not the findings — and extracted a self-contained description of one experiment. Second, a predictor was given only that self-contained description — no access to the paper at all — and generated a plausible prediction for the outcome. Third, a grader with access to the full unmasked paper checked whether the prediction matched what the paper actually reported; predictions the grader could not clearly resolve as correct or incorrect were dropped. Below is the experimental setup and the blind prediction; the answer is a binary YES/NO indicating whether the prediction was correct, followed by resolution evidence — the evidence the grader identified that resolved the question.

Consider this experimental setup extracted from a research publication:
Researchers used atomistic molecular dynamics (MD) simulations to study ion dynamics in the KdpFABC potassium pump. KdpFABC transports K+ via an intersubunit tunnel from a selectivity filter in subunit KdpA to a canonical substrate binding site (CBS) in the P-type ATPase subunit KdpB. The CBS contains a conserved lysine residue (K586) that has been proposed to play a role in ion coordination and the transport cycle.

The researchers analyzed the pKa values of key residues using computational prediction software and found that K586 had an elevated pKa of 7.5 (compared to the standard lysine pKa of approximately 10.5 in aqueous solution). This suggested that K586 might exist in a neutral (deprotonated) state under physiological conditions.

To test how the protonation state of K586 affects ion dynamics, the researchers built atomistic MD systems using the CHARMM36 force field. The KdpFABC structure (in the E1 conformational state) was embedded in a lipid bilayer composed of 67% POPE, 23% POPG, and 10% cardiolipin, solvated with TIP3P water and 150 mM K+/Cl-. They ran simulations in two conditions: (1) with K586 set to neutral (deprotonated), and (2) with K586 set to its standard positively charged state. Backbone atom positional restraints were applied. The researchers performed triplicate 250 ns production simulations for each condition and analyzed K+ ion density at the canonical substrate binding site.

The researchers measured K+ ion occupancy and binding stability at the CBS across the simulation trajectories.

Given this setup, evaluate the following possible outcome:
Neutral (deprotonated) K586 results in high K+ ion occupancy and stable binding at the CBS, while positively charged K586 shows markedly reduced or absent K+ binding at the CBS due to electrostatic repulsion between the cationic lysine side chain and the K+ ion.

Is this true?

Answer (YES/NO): YES